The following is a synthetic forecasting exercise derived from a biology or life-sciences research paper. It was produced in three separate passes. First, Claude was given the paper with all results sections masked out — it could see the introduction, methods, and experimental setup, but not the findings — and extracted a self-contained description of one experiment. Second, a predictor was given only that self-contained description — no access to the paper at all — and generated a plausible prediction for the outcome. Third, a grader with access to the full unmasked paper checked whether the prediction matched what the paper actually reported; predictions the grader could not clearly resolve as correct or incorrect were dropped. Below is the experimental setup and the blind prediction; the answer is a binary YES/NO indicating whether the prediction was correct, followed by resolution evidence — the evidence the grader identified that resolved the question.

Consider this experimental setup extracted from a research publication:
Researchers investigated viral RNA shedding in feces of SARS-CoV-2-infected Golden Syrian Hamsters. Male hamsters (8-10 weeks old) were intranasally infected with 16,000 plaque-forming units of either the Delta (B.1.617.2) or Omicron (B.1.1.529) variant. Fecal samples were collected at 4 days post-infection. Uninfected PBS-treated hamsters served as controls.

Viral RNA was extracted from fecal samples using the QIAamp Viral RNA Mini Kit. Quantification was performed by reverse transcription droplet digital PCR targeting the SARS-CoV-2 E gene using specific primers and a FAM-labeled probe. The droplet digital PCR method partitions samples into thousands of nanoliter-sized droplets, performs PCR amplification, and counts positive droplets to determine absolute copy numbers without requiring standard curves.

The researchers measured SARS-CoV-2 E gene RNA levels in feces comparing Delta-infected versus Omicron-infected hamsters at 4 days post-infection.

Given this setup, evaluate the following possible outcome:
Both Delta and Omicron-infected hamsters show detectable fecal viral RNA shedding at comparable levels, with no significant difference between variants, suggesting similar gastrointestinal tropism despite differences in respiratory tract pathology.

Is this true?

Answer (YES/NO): NO